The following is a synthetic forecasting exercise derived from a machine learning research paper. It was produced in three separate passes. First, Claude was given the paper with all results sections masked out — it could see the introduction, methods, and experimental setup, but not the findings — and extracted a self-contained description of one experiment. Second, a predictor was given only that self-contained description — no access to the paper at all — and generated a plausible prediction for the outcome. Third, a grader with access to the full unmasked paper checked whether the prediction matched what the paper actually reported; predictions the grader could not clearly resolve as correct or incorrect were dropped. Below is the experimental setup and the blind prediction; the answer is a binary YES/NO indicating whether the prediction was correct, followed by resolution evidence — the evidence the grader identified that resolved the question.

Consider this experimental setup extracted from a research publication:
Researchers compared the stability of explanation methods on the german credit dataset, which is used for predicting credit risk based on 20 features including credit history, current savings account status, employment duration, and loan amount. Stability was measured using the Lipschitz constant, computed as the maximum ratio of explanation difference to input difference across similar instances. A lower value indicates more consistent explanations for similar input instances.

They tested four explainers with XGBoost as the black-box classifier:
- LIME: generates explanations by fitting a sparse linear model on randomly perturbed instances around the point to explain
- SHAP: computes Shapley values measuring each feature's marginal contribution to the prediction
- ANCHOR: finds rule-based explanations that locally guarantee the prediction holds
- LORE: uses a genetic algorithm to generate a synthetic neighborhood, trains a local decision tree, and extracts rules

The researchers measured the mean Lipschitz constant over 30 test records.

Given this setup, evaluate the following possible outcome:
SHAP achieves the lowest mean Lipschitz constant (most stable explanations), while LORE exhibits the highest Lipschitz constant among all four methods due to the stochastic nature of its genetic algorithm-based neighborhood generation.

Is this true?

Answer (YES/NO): NO